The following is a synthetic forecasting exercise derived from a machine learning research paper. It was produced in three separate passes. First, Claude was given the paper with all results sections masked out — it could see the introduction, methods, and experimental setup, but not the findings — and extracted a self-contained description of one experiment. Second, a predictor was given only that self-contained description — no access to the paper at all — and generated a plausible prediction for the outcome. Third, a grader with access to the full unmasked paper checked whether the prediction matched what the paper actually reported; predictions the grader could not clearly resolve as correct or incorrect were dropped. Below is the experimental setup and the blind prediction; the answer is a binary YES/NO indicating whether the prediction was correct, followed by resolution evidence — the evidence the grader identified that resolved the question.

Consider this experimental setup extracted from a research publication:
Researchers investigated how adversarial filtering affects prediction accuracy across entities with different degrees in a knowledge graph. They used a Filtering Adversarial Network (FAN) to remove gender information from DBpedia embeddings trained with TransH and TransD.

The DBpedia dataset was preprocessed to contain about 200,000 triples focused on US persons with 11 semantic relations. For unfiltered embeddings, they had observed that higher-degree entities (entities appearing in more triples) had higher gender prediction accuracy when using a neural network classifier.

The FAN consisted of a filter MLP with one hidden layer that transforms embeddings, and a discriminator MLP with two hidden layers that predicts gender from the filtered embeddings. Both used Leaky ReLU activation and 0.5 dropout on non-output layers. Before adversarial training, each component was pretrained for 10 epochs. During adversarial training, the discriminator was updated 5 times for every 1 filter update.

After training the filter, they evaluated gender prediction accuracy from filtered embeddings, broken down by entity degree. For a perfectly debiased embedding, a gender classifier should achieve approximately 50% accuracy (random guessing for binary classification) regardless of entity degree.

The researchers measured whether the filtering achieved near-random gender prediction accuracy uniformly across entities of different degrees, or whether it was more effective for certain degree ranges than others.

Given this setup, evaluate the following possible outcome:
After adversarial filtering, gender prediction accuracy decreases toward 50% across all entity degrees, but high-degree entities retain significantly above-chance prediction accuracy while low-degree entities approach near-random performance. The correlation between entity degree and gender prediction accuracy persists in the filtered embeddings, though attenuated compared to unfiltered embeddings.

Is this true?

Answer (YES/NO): NO